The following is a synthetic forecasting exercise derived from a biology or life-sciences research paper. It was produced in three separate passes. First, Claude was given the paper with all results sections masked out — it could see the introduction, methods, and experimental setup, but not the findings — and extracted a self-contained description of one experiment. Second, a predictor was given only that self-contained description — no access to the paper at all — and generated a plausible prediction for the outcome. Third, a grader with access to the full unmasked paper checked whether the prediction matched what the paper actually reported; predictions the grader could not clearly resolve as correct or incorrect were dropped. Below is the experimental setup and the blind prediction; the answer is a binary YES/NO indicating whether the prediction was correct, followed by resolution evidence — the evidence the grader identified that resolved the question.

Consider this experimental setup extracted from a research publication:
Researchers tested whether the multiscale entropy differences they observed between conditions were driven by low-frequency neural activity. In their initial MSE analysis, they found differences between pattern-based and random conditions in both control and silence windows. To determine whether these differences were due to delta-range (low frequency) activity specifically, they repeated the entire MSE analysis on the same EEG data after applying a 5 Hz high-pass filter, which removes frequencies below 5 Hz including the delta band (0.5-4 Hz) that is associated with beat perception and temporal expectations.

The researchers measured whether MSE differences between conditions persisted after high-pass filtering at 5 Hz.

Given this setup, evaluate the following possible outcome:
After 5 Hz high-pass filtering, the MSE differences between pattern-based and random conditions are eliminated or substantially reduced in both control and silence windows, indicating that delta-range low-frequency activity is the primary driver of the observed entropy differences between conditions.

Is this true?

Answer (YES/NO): YES